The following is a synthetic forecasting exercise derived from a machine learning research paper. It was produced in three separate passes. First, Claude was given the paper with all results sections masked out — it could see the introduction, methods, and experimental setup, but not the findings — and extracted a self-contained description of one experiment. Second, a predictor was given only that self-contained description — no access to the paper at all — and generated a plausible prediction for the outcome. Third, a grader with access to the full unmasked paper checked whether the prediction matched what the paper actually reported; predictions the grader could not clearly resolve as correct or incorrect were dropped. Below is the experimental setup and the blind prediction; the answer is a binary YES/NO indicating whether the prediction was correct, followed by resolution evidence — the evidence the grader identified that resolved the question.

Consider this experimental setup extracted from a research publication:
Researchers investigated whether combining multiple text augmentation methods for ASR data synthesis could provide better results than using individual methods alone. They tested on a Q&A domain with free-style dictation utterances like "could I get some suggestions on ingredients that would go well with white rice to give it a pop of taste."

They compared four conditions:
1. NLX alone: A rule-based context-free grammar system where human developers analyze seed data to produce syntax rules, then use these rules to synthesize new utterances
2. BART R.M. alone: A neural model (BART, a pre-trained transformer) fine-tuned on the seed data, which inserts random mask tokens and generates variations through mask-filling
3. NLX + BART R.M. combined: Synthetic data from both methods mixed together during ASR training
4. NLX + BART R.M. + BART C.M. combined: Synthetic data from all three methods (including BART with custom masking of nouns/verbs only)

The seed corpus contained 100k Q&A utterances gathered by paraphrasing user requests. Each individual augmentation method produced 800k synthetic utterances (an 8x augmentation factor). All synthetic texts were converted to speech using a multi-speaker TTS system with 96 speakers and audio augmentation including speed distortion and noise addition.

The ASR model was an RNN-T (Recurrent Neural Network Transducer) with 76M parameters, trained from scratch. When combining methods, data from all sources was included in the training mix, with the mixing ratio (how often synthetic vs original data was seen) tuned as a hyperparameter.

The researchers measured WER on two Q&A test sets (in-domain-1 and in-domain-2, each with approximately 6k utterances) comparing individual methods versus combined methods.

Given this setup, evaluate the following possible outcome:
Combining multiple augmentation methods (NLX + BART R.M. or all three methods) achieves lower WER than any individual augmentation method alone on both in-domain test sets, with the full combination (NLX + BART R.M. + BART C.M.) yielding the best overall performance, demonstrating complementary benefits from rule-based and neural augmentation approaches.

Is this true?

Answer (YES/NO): YES